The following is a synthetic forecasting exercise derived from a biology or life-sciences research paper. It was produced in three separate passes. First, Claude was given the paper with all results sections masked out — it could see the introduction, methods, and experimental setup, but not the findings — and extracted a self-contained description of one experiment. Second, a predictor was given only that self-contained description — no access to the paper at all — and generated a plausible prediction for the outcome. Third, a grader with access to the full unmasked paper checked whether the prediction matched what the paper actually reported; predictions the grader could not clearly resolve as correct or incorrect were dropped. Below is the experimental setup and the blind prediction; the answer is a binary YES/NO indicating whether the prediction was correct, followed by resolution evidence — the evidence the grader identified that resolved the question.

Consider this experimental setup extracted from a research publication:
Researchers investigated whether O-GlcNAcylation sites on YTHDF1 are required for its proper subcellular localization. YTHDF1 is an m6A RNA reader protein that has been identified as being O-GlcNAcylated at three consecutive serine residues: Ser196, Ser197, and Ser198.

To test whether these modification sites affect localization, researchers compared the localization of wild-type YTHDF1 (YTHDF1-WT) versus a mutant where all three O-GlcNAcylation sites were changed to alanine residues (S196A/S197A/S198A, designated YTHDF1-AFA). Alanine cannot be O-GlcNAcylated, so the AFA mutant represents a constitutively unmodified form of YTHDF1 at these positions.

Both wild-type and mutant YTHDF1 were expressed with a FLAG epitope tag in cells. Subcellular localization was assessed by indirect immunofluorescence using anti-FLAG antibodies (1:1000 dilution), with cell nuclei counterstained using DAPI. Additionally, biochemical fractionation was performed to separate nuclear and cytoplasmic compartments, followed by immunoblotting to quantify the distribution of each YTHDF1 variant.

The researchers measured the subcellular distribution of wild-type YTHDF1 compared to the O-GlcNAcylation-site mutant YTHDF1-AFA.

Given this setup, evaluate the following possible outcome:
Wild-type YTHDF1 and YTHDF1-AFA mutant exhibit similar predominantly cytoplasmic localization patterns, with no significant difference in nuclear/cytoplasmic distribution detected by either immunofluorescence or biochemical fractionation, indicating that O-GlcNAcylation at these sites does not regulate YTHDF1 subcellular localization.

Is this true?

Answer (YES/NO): NO